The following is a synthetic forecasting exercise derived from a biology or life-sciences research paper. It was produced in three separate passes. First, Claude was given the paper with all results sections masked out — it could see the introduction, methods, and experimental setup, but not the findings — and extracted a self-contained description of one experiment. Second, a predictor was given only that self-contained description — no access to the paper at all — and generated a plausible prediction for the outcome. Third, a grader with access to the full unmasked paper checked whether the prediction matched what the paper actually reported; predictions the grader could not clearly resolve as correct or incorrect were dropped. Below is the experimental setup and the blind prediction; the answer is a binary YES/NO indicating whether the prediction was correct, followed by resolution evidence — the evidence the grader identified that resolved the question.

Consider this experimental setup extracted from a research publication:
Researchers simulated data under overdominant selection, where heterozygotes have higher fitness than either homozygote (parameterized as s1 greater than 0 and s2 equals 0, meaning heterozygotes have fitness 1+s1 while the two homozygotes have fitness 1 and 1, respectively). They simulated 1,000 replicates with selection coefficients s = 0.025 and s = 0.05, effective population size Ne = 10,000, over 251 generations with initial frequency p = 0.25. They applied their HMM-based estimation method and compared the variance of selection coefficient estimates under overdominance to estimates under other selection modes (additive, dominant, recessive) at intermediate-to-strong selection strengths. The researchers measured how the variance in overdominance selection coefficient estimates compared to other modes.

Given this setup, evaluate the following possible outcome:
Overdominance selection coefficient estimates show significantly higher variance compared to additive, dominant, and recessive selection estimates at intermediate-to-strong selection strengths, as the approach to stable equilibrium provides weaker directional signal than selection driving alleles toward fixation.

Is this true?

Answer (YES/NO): YES